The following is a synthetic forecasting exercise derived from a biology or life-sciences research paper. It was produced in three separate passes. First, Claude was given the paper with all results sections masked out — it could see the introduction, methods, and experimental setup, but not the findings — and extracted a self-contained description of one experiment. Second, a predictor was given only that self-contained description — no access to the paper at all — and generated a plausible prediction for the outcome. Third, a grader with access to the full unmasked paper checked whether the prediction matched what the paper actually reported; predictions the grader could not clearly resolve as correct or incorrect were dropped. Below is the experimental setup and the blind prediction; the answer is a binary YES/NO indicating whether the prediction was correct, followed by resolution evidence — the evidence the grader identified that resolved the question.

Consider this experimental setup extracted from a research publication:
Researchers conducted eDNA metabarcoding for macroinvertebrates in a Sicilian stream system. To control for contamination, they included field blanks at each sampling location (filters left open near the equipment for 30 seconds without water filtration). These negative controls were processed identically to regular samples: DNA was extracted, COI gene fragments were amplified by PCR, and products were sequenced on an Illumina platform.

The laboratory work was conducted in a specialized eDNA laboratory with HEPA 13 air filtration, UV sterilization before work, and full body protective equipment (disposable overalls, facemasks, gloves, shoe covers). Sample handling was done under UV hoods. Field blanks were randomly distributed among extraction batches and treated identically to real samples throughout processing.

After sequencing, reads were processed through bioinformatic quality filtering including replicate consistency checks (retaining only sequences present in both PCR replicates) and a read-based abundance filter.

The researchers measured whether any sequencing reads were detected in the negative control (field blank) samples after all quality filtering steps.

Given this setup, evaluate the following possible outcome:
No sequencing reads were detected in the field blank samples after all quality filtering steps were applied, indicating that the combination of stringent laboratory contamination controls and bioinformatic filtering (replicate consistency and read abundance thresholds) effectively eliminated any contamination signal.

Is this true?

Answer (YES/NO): YES